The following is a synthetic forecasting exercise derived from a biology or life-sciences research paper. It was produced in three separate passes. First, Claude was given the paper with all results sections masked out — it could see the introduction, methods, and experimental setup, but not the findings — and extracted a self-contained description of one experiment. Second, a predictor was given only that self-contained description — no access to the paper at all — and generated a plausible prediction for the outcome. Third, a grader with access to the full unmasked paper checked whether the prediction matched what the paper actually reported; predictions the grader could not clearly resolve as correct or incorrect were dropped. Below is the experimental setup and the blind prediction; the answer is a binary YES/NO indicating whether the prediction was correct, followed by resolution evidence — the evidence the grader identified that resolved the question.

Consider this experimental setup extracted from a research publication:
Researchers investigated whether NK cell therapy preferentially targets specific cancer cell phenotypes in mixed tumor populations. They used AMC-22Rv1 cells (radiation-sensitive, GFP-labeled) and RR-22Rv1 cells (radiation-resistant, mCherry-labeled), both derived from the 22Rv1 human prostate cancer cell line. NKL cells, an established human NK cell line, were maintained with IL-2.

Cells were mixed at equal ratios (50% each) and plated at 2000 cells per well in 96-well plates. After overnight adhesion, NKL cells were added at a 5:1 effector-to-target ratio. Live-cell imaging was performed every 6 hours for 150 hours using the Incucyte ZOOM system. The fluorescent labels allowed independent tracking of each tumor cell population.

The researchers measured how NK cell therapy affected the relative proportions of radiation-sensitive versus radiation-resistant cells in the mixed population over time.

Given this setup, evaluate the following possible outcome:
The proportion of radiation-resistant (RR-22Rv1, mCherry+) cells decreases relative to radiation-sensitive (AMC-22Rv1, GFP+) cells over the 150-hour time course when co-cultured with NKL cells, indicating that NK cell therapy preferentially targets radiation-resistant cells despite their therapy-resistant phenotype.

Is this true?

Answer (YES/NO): YES